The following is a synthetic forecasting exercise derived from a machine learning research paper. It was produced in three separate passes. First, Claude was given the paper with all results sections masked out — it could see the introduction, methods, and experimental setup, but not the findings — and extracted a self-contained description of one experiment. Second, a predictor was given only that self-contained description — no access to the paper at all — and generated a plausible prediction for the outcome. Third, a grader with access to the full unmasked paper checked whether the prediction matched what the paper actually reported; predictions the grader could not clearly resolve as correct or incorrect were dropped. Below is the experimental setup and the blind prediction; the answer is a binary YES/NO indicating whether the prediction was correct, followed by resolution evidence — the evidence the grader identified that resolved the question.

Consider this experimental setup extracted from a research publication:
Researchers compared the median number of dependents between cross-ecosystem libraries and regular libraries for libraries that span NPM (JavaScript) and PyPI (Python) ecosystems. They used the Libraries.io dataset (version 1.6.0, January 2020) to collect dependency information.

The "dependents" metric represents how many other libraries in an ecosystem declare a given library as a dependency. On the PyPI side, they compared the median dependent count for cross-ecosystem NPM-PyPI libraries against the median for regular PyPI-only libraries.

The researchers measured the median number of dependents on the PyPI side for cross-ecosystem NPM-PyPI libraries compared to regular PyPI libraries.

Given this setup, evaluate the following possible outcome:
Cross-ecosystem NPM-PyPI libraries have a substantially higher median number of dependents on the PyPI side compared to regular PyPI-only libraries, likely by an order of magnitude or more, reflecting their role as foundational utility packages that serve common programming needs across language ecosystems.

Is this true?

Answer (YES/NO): YES